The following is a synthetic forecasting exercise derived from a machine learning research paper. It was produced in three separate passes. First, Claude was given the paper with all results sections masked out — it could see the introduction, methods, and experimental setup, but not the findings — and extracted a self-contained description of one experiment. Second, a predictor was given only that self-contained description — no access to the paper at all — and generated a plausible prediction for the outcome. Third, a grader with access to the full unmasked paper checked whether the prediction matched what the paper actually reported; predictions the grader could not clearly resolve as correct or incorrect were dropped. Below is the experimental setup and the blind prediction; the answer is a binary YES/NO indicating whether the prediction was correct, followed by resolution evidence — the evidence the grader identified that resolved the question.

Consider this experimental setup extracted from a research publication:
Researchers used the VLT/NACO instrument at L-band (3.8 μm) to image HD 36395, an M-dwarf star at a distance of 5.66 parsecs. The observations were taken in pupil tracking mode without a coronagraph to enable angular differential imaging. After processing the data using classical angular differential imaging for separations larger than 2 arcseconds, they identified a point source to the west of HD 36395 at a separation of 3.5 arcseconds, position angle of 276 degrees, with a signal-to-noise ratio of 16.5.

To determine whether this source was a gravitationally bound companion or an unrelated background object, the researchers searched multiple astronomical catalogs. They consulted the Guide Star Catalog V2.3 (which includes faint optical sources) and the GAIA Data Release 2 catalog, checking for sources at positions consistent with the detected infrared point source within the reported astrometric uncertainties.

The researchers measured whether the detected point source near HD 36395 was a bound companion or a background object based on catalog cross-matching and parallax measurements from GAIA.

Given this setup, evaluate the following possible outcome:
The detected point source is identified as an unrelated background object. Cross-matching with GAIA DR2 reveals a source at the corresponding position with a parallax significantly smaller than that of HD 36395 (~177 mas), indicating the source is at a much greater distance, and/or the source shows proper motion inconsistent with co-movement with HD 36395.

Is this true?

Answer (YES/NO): YES